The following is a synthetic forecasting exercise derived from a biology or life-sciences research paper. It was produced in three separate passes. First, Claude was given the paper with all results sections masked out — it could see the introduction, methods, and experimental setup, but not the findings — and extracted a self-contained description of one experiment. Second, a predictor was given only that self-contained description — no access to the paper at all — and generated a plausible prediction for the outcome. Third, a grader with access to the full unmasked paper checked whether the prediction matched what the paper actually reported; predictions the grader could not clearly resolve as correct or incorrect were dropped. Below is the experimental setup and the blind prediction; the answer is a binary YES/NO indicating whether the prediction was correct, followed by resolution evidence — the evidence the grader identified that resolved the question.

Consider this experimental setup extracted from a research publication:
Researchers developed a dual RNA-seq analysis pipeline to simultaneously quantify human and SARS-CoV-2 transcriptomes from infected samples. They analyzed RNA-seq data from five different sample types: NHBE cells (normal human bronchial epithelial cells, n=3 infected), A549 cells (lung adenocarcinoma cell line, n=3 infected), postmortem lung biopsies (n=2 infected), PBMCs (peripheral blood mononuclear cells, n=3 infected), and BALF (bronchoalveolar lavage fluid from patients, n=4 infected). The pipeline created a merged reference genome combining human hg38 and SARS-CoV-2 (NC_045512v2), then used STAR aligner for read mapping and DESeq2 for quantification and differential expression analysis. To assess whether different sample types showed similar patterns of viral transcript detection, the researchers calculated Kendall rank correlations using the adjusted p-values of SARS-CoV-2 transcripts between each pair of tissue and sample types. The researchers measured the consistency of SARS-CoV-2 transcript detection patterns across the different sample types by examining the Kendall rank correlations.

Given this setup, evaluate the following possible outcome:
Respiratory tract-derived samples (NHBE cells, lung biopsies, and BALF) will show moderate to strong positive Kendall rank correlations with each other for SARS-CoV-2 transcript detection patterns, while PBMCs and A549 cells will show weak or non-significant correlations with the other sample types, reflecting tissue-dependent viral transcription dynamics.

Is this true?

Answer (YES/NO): NO